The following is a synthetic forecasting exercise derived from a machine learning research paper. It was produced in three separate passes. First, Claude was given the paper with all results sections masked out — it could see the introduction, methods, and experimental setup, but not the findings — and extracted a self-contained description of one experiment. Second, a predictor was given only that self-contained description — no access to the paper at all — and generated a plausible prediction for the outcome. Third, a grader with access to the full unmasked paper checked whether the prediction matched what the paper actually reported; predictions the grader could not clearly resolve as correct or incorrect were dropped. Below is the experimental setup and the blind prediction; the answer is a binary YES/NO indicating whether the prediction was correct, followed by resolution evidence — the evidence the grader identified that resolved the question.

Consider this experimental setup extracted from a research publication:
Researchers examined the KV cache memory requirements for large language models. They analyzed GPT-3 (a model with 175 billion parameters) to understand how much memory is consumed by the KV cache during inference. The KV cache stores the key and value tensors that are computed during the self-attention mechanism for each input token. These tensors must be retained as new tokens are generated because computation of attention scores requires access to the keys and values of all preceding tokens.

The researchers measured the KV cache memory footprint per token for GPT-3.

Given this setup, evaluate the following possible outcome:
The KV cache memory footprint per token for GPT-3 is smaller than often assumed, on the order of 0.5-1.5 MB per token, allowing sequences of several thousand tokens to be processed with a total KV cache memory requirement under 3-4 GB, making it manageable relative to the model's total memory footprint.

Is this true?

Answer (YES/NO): NO